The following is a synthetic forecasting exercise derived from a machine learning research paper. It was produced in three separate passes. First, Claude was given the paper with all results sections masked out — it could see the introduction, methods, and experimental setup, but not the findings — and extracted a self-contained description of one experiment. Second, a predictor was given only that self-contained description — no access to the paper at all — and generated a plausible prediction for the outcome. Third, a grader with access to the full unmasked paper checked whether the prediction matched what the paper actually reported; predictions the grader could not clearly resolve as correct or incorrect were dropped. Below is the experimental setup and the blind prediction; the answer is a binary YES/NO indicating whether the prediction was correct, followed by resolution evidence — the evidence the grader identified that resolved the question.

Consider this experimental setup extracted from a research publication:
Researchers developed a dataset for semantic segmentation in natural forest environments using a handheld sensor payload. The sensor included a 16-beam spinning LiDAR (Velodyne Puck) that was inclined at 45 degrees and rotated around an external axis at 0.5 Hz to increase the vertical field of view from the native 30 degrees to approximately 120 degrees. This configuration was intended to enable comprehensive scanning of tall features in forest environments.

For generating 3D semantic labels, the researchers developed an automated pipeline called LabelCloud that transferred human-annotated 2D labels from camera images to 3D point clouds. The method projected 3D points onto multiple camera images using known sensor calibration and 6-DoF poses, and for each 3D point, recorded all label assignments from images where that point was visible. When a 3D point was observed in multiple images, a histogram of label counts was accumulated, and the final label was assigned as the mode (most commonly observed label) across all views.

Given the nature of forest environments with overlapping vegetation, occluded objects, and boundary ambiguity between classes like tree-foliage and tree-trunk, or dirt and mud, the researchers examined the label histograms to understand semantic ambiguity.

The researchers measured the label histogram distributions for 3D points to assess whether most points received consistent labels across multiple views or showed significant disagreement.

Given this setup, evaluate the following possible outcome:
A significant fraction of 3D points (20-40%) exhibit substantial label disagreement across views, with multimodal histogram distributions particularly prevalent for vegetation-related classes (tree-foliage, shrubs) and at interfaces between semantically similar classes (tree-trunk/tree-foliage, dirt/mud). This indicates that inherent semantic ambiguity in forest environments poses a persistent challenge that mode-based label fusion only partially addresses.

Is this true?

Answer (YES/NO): NO